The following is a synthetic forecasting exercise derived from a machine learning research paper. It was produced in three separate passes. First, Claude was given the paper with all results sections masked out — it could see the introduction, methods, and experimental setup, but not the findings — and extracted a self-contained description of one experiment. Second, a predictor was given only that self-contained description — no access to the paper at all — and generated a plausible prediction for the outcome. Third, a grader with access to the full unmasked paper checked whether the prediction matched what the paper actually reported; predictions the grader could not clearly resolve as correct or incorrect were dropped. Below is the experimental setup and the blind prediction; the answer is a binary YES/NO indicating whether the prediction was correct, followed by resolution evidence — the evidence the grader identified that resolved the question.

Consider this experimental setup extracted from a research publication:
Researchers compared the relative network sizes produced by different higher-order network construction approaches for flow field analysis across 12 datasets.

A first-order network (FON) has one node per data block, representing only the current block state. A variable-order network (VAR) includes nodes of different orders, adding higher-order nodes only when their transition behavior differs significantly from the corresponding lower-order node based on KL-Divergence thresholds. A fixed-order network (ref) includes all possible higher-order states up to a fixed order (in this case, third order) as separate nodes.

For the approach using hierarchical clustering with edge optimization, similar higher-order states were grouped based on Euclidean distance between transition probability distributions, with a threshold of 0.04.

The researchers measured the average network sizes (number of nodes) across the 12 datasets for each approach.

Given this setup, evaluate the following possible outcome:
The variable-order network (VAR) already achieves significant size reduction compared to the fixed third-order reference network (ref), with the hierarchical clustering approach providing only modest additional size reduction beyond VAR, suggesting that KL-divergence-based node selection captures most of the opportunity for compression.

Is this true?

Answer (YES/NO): NO